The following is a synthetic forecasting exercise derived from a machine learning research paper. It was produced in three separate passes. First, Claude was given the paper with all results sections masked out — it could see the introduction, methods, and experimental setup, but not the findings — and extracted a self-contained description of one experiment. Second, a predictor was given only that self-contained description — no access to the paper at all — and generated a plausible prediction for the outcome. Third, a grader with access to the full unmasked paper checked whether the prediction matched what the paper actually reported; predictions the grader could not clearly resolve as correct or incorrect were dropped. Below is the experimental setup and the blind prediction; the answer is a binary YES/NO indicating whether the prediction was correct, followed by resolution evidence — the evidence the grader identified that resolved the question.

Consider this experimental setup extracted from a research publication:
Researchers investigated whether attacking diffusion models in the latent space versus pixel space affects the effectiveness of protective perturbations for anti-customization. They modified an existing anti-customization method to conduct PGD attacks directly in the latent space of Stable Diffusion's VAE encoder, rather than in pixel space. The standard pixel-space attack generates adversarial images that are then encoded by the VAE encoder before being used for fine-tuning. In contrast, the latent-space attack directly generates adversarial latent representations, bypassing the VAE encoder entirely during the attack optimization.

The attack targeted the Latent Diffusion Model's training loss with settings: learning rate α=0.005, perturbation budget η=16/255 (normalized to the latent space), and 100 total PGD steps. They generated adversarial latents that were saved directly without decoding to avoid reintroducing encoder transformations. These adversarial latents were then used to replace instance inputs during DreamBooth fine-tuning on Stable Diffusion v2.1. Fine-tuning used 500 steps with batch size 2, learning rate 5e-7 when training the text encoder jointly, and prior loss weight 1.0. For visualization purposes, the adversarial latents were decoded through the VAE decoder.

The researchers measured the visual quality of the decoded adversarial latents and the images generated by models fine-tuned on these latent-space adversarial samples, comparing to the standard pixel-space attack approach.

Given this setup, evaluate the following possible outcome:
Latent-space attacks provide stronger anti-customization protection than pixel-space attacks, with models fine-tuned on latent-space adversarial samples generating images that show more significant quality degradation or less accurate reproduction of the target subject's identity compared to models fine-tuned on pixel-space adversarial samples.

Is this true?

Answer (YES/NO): NO